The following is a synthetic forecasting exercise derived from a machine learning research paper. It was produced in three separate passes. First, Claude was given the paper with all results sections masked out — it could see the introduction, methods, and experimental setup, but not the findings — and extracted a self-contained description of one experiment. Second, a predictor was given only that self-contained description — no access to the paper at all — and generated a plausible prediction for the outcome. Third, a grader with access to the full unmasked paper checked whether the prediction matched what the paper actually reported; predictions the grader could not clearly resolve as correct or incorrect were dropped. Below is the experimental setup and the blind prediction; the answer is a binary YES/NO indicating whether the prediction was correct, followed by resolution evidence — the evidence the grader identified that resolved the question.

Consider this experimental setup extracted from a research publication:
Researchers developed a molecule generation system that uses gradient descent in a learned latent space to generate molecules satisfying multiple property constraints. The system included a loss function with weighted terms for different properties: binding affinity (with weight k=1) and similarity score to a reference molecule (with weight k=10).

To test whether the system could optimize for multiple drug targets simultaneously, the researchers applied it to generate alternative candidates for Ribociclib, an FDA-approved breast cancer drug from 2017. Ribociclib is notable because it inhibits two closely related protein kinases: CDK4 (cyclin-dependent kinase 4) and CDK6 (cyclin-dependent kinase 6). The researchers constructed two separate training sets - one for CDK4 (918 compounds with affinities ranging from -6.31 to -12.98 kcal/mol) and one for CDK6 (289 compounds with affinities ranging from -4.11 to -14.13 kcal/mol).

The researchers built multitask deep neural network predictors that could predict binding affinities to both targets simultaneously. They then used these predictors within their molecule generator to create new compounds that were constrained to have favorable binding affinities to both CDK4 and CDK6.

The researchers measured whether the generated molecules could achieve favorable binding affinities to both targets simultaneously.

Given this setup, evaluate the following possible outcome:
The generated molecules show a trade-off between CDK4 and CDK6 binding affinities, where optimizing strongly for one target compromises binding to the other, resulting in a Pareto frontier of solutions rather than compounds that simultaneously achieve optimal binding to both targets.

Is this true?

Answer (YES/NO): NO